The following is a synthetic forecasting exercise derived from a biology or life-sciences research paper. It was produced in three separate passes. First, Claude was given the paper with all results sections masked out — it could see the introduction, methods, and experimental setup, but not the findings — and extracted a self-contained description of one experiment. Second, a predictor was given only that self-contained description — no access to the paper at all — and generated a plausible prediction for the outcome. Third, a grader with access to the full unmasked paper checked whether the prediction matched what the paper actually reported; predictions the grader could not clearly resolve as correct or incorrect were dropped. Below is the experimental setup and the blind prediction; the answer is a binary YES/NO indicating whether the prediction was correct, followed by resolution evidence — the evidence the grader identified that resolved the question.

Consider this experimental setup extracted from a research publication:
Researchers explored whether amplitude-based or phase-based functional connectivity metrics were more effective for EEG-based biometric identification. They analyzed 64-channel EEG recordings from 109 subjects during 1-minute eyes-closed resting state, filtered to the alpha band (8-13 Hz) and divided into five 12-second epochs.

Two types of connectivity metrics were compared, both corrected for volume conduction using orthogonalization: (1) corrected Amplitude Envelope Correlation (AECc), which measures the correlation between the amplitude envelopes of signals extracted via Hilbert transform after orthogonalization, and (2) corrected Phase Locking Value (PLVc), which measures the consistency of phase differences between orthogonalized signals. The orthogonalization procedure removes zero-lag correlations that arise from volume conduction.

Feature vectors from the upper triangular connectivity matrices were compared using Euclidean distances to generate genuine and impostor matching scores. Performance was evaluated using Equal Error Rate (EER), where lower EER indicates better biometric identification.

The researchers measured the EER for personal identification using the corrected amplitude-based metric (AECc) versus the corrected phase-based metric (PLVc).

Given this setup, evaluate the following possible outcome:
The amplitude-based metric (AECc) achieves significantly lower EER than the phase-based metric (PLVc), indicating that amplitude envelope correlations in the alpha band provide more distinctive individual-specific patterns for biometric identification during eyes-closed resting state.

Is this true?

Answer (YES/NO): NO